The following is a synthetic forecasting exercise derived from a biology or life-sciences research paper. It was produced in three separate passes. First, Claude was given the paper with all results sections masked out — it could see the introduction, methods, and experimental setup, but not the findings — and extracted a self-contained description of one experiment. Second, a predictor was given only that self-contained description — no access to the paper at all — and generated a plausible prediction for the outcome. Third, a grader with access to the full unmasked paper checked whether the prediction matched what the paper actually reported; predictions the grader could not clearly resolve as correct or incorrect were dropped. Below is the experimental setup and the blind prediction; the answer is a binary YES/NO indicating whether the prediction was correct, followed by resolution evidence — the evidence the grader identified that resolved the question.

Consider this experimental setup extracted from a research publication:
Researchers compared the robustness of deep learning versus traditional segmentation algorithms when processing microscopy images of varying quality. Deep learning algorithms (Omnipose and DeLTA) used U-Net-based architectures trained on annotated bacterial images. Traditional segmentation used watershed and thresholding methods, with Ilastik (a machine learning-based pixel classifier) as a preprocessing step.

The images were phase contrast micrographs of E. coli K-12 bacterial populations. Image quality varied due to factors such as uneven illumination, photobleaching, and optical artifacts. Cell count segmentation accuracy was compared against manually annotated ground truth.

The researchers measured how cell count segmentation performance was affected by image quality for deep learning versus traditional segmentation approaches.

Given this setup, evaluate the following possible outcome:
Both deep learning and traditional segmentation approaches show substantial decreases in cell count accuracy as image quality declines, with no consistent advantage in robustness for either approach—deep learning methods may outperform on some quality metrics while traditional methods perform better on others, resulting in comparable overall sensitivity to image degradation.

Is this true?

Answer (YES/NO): NO